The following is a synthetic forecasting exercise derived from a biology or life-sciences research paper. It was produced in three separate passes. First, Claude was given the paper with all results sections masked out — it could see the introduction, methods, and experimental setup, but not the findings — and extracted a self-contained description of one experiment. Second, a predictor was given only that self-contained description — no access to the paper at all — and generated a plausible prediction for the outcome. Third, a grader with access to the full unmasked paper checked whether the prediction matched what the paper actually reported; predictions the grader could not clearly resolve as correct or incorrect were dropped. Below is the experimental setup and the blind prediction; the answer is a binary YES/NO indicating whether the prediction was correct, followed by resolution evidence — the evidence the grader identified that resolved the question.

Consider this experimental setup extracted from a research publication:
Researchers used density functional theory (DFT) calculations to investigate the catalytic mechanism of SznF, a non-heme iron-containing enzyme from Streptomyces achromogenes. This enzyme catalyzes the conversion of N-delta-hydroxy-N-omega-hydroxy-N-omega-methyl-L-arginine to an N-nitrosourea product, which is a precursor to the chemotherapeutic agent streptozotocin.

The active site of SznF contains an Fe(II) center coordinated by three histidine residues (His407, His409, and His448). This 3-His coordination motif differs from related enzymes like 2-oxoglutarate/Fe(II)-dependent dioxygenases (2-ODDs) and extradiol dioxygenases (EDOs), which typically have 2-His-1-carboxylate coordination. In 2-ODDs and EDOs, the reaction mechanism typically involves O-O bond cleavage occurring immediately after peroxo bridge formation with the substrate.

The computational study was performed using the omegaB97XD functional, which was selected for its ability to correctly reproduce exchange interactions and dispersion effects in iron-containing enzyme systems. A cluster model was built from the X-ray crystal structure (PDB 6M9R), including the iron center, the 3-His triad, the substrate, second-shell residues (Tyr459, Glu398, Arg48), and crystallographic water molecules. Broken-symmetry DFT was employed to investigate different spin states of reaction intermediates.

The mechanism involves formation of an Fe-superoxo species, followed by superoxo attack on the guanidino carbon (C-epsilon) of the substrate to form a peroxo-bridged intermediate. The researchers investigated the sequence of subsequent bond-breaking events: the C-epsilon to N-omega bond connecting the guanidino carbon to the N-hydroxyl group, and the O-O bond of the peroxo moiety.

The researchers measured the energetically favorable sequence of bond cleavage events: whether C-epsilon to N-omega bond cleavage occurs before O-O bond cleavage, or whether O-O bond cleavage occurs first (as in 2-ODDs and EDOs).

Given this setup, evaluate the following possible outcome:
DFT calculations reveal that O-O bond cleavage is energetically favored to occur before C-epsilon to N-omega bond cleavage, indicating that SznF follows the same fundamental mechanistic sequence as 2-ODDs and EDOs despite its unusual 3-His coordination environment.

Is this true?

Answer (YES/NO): NO